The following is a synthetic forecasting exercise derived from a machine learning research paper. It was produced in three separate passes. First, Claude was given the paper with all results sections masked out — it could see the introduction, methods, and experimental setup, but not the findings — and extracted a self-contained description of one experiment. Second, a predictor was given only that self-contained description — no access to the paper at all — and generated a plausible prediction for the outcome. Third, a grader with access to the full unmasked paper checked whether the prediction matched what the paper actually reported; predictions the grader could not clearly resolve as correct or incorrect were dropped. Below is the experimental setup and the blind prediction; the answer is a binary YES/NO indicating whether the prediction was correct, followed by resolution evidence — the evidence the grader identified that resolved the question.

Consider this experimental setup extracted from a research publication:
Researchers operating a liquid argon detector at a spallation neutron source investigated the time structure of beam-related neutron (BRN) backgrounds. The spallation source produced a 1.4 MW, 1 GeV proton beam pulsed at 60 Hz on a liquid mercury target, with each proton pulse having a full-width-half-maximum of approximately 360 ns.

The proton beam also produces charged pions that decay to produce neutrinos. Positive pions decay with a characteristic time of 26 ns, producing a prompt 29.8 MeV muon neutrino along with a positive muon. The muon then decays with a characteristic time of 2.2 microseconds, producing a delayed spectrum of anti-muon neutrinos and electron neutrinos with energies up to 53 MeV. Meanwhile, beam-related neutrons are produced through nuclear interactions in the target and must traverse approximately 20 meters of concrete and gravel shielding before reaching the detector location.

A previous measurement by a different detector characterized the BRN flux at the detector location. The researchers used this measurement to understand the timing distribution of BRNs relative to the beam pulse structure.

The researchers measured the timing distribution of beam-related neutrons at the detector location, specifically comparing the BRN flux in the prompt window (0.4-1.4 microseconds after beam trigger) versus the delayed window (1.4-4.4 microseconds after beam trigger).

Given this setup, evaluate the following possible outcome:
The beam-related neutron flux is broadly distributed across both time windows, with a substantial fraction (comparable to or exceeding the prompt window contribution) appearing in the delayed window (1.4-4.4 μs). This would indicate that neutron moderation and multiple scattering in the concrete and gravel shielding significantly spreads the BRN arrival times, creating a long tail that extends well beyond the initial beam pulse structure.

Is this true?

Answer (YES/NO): NO